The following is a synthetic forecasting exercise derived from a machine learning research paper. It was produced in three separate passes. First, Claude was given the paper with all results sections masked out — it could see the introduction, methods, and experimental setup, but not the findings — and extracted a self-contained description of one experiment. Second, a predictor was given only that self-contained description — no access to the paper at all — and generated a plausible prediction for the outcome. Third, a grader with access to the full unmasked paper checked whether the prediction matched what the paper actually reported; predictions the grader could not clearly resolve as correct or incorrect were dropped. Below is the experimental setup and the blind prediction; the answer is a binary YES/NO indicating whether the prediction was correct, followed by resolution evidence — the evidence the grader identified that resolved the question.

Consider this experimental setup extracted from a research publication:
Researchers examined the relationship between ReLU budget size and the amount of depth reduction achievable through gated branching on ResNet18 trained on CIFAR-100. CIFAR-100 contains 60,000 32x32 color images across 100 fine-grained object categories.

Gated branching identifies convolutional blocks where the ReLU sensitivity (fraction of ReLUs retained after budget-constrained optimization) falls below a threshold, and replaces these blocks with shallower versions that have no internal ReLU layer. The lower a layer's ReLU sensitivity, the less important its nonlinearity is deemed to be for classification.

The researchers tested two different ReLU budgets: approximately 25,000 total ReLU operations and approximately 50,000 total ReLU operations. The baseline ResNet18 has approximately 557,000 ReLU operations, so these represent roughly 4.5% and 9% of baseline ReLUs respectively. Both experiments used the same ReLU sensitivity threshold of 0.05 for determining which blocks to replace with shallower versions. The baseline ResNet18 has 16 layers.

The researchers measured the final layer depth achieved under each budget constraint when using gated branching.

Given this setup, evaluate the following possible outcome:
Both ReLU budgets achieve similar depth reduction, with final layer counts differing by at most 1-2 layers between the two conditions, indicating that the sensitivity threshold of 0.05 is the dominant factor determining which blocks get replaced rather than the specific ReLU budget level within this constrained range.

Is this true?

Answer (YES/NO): NO